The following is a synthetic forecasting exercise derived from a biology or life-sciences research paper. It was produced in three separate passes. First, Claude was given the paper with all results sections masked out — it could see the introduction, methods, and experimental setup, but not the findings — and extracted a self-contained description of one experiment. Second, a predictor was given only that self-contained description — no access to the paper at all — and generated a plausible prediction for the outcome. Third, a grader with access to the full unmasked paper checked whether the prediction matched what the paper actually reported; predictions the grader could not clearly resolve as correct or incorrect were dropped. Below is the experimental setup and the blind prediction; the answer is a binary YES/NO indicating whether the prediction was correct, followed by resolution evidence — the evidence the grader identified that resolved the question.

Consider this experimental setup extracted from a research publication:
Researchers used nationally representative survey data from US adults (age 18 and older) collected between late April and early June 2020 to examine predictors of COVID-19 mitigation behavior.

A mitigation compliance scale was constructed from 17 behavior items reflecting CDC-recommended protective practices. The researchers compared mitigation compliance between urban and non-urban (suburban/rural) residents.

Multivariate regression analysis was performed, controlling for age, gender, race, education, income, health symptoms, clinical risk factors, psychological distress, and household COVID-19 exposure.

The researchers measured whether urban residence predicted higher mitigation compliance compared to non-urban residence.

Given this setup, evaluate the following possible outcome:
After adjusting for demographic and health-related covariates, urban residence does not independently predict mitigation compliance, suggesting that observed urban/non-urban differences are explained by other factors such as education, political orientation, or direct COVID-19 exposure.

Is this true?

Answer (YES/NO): NO